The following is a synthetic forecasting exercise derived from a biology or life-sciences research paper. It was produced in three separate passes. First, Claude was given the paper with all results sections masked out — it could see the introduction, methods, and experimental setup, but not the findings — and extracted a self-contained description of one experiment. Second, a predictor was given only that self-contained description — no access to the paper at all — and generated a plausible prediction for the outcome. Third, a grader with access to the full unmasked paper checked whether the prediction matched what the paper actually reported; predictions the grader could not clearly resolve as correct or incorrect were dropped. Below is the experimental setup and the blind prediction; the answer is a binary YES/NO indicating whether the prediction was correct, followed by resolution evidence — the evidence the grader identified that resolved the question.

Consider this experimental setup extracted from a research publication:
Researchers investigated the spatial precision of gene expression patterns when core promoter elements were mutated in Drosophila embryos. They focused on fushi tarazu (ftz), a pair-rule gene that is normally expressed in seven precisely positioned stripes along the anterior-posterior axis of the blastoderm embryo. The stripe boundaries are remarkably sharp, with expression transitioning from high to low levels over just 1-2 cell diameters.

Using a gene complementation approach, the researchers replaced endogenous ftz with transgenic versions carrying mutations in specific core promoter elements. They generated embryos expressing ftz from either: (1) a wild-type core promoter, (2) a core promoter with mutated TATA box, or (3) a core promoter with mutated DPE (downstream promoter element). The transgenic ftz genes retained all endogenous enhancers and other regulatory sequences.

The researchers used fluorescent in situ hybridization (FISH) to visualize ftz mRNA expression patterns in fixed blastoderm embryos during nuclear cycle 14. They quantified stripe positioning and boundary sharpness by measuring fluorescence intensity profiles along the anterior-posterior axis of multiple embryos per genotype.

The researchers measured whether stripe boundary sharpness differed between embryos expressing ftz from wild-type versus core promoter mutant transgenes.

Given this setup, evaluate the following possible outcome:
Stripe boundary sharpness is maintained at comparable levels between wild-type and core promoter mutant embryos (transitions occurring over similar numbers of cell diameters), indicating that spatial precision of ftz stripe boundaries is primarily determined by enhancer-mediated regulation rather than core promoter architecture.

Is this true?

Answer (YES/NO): NO